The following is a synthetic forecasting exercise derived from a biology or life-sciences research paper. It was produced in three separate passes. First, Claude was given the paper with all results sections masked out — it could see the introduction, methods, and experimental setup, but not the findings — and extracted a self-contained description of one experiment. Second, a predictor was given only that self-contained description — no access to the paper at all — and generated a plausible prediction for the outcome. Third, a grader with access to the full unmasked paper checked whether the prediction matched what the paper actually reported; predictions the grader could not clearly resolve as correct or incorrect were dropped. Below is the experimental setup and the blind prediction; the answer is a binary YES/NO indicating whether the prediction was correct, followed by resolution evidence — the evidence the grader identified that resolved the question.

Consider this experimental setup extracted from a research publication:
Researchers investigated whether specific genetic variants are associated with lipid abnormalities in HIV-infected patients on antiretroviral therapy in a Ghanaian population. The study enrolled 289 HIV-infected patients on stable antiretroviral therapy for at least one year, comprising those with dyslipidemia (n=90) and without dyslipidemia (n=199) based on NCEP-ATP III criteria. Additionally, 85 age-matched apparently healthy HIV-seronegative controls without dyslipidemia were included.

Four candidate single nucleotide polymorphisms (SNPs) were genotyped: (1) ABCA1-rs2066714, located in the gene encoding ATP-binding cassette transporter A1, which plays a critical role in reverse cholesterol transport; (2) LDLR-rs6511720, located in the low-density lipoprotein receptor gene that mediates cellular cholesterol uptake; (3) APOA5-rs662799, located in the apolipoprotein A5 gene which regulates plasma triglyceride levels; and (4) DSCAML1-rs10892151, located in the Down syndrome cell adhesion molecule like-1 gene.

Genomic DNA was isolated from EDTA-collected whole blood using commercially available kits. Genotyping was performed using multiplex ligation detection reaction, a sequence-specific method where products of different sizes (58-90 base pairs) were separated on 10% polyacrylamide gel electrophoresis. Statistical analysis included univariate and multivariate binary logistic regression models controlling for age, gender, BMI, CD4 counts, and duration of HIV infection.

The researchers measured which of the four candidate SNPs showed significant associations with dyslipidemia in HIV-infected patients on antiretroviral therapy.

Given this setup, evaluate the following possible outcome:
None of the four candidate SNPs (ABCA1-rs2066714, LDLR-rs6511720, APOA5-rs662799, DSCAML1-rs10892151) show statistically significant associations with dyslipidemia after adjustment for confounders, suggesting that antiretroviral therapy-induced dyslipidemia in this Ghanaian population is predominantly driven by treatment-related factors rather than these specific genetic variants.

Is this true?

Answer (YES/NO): NO